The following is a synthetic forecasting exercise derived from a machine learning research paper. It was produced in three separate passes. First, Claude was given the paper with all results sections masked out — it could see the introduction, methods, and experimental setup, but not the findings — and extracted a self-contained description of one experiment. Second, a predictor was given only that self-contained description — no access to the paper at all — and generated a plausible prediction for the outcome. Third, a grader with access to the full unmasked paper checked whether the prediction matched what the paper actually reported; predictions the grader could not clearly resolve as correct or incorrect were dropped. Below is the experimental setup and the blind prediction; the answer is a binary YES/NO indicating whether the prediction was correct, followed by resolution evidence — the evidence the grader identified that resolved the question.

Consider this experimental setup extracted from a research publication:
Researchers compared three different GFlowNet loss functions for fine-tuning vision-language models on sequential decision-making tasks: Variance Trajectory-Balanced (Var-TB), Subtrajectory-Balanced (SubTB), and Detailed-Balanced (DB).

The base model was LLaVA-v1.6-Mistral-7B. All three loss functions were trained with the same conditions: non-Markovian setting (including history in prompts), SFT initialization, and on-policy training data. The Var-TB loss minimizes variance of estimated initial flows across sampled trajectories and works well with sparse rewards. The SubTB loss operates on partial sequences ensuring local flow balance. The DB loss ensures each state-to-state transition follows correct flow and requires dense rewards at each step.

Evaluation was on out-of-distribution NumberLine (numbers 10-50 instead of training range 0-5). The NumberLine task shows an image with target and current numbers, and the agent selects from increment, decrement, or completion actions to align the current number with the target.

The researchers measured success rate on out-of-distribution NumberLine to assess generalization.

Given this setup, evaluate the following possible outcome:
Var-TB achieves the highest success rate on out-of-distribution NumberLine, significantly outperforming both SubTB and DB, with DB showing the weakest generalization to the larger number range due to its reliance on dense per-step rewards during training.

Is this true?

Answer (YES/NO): NO